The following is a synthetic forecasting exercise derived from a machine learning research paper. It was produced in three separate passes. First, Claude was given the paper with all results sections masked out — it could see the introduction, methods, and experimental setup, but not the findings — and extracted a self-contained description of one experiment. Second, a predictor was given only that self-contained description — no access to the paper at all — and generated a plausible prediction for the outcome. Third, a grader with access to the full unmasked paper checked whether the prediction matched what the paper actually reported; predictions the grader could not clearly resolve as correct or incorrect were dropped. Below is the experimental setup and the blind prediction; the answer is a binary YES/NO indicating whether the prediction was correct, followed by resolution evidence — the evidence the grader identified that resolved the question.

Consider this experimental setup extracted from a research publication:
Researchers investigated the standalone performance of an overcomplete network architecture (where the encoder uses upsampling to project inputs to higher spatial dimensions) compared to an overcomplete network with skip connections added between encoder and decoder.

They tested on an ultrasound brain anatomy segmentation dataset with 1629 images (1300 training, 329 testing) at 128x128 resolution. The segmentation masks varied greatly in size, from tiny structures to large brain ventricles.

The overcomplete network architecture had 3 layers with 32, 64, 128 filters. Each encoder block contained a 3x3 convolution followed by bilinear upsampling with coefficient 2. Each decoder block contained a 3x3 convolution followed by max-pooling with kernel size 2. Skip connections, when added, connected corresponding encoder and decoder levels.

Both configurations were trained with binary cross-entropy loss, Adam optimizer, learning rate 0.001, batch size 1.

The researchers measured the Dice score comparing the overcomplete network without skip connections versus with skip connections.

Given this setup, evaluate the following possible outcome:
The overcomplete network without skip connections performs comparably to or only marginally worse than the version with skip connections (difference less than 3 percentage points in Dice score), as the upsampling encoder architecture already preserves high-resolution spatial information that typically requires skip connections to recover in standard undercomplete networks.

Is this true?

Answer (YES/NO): NO